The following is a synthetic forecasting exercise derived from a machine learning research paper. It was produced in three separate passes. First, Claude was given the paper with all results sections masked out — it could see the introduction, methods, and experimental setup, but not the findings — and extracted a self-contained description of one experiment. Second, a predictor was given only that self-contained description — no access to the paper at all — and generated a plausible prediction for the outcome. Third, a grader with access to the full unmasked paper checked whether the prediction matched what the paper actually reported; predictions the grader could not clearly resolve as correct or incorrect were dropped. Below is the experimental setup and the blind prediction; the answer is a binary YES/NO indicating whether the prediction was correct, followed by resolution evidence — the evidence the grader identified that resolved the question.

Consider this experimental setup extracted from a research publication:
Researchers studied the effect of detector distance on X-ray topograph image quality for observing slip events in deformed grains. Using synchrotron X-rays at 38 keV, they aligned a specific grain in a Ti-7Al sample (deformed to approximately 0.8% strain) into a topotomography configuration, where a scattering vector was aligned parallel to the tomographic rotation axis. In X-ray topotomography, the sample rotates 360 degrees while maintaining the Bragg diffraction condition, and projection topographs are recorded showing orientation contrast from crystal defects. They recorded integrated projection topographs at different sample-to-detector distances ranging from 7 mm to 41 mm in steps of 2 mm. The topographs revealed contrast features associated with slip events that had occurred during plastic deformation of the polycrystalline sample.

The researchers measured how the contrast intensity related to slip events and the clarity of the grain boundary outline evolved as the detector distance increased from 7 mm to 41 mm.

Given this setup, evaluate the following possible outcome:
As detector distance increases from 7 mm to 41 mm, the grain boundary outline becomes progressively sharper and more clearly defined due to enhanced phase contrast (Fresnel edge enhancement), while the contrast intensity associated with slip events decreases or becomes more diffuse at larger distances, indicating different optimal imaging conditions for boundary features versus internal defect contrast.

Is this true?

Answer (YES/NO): NO